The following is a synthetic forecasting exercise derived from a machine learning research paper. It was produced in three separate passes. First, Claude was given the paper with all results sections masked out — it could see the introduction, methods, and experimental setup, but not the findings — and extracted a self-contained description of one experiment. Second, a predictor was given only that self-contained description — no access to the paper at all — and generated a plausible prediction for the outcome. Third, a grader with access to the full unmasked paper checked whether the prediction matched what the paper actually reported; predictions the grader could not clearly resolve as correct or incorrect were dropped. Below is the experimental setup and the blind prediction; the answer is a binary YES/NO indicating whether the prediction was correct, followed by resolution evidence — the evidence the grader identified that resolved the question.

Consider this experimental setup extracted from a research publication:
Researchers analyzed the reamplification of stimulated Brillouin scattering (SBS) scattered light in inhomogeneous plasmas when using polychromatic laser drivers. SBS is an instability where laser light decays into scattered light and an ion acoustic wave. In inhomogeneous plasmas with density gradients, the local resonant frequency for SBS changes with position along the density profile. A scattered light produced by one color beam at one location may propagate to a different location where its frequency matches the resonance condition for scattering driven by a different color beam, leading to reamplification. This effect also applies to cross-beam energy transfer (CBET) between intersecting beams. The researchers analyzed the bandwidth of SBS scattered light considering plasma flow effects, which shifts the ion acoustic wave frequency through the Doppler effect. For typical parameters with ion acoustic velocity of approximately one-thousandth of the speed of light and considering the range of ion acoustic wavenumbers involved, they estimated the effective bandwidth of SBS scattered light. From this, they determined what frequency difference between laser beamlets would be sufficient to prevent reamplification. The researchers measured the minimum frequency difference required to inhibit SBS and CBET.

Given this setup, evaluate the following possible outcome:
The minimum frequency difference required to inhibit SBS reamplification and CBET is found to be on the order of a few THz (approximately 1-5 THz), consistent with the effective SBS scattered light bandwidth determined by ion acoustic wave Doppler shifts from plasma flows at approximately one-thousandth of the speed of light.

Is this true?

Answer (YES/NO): YES